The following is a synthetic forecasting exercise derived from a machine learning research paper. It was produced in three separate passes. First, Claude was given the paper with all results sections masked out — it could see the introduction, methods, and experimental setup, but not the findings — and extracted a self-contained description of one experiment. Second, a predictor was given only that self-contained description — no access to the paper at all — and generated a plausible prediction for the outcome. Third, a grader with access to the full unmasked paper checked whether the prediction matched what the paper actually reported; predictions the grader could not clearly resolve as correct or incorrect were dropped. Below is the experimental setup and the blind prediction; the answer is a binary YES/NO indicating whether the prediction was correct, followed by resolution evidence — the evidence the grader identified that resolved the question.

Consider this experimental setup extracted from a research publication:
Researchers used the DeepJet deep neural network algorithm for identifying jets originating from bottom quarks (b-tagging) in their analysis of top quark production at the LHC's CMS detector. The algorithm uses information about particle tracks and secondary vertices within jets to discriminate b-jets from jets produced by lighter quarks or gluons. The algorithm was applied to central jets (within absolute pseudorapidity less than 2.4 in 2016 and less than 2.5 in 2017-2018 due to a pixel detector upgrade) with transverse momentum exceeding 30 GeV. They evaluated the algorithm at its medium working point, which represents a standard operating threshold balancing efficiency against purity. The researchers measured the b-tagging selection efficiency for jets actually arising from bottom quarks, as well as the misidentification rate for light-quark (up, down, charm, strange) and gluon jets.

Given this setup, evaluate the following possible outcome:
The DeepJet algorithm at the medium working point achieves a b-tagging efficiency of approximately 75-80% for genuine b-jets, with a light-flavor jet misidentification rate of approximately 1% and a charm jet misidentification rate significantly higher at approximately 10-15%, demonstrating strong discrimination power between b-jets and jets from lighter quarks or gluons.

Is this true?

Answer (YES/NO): NO